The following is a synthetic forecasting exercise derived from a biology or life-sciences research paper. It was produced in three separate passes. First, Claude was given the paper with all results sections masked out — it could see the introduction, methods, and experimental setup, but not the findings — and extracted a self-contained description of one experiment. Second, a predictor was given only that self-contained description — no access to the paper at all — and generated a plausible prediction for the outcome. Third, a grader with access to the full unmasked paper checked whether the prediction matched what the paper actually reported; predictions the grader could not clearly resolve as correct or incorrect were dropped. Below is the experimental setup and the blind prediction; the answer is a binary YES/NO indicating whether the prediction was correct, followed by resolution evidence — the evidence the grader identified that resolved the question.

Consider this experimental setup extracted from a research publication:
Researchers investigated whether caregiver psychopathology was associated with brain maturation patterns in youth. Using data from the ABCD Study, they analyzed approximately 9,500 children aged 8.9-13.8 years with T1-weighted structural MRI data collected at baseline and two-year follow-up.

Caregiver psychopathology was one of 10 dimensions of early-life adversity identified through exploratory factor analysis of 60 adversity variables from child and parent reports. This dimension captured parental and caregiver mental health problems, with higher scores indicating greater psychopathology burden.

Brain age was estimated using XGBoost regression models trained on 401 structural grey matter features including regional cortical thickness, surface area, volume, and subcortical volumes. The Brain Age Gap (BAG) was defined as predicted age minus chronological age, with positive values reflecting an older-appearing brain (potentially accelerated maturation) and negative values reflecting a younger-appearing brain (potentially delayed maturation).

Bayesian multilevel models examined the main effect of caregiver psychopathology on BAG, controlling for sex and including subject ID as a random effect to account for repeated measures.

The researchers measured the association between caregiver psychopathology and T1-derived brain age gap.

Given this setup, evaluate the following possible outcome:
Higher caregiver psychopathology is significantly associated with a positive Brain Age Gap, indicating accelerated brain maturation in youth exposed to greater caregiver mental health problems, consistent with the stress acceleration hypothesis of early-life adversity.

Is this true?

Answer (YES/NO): NO